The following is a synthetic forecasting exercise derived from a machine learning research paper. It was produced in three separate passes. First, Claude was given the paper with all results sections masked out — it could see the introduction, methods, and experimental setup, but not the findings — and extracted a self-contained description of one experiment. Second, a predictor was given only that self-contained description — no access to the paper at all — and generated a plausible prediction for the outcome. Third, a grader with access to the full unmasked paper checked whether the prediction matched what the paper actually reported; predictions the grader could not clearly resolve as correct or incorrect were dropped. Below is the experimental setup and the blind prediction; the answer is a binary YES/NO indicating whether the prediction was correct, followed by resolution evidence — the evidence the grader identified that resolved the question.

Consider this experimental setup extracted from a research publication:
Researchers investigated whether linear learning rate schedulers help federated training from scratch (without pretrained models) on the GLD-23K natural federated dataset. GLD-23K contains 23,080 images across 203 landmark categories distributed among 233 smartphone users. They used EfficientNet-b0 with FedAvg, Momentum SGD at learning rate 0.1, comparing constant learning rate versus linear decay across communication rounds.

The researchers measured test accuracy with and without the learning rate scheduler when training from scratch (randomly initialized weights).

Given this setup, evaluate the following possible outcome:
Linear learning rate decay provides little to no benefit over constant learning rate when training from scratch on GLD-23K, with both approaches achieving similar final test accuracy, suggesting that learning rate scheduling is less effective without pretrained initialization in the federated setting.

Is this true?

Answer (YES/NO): NO